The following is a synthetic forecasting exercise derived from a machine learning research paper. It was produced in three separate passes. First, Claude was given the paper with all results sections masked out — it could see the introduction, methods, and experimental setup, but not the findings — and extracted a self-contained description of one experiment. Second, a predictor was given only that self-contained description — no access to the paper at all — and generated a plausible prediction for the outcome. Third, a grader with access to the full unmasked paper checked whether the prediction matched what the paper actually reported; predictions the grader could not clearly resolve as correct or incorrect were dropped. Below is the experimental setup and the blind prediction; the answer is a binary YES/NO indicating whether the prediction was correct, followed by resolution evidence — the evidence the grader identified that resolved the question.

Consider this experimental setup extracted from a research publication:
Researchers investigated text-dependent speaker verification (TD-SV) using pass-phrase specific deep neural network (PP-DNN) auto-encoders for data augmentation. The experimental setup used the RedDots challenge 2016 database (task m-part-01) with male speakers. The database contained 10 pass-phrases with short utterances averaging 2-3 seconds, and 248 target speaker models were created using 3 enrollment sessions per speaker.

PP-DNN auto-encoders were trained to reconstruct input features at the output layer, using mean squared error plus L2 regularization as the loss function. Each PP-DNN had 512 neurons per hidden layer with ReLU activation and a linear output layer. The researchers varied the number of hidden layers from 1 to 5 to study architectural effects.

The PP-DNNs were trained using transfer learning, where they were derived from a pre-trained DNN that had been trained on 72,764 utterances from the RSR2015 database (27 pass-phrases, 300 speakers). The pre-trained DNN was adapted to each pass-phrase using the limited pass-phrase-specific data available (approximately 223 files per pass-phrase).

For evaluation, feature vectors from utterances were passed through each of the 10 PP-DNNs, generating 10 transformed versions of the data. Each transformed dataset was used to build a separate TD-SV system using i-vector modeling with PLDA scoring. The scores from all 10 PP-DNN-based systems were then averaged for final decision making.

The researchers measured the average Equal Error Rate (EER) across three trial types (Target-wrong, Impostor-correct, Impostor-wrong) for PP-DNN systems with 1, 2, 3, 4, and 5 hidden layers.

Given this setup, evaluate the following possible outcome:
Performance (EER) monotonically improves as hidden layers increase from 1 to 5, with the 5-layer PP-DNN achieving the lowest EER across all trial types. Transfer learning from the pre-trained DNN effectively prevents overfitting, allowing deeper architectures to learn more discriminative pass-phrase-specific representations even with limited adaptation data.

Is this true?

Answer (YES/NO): NO